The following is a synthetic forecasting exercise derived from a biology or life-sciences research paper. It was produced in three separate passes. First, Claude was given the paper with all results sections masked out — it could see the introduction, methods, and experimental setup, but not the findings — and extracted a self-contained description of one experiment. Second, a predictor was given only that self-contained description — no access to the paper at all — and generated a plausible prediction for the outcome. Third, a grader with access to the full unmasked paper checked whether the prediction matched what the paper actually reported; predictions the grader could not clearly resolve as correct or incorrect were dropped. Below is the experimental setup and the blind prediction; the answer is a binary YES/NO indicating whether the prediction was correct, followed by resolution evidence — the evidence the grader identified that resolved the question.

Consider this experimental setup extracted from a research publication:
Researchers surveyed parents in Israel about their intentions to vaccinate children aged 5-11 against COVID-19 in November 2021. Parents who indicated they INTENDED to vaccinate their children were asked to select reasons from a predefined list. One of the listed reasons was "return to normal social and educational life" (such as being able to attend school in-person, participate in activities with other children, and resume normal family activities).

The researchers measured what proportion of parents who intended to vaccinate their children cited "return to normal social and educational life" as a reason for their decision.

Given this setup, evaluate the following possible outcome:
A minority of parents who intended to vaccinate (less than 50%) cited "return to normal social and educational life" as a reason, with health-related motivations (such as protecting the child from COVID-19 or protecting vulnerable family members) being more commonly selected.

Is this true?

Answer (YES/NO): NO